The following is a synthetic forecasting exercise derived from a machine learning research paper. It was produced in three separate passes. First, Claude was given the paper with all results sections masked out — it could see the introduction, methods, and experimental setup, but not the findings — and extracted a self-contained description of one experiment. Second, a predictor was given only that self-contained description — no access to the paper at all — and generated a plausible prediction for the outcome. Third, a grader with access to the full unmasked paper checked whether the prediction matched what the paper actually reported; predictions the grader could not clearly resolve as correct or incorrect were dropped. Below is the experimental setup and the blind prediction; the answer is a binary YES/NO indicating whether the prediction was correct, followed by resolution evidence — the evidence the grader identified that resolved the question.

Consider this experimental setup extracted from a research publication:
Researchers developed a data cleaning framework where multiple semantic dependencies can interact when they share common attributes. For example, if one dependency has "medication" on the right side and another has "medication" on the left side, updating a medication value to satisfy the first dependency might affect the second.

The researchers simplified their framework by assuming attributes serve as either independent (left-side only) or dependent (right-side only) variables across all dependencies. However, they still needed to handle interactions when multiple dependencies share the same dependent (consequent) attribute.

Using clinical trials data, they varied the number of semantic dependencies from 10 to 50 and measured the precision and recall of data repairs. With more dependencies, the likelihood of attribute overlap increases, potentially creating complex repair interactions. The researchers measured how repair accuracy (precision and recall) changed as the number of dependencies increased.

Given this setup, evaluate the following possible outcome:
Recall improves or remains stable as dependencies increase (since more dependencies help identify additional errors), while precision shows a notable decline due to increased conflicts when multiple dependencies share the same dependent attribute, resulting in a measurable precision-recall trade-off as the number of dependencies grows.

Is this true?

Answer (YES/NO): NO